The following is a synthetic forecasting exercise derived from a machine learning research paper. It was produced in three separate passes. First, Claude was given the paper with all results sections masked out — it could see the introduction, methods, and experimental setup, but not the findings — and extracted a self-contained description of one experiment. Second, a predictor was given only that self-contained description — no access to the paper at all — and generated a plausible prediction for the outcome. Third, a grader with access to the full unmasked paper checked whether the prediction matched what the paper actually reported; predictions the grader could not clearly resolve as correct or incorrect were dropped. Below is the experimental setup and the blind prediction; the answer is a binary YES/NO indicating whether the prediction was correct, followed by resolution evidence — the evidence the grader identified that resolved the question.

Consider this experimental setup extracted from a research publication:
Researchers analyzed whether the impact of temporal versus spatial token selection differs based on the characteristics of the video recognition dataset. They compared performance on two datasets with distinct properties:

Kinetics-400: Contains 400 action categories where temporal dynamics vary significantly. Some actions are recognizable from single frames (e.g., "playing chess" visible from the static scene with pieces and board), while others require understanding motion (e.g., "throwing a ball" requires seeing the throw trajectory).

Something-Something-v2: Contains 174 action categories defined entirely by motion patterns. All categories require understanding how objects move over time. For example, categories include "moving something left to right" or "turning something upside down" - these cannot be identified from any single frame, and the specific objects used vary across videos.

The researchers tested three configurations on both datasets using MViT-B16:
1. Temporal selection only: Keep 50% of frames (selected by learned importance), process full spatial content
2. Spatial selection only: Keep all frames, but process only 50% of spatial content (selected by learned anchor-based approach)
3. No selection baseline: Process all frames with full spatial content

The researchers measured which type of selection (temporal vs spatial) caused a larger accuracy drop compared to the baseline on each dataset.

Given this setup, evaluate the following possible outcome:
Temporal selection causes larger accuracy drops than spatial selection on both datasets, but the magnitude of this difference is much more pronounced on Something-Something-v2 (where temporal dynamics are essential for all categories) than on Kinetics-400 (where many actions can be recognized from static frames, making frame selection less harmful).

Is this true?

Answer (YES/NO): NO